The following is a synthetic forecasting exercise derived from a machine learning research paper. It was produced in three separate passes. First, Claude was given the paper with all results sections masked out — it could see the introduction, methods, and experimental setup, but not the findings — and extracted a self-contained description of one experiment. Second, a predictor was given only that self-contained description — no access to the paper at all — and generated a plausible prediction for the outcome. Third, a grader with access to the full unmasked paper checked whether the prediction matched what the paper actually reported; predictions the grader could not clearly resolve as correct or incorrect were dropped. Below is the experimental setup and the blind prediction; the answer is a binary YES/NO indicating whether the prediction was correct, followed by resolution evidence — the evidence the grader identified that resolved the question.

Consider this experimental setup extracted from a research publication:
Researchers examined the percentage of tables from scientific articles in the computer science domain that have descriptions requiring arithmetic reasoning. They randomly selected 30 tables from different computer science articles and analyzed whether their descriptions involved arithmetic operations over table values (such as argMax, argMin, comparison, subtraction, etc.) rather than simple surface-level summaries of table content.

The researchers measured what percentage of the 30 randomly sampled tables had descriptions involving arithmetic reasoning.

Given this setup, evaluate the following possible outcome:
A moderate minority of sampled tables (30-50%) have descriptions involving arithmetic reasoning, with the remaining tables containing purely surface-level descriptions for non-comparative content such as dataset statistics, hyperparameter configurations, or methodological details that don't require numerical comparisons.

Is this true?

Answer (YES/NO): NO